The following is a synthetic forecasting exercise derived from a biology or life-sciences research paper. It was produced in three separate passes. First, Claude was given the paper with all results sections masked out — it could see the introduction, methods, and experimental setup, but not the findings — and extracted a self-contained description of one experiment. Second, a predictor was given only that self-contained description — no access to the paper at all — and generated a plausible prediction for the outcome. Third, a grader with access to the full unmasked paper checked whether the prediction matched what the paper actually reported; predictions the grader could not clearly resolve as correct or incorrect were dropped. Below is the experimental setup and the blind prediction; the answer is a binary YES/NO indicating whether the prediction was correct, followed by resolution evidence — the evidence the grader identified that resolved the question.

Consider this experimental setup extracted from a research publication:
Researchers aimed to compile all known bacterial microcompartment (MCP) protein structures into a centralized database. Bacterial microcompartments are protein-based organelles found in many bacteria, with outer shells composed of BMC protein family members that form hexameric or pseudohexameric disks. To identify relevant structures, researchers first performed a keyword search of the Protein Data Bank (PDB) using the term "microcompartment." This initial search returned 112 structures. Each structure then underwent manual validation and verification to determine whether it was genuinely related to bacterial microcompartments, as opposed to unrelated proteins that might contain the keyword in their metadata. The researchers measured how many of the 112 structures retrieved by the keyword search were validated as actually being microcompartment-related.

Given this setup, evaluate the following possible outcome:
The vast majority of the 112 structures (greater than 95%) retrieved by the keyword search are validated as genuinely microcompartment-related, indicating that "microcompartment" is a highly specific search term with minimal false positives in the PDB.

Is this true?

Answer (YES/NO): NO